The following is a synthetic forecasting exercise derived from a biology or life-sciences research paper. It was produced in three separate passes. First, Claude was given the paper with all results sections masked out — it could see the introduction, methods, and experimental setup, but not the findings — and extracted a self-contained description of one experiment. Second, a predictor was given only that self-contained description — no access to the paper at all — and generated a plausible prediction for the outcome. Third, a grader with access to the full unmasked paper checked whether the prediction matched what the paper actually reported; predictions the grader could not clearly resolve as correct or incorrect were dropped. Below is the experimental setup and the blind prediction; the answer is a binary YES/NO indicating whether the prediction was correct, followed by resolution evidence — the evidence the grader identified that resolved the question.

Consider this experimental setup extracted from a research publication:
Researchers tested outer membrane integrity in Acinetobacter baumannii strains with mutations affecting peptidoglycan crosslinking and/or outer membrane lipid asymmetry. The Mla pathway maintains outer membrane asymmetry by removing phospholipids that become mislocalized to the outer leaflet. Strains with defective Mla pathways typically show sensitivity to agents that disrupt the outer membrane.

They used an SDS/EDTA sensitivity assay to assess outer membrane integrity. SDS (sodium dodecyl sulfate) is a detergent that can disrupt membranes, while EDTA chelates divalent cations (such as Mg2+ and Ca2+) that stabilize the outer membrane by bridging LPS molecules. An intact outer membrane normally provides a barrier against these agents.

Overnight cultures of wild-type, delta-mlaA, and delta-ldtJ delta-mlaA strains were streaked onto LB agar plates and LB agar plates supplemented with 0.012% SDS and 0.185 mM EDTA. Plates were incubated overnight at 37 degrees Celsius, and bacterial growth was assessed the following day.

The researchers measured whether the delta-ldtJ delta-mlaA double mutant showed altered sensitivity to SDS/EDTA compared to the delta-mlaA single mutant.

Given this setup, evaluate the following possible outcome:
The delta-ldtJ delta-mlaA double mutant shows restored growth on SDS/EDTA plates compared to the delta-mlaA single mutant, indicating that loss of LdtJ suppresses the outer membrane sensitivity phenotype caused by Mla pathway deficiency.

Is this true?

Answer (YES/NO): NO